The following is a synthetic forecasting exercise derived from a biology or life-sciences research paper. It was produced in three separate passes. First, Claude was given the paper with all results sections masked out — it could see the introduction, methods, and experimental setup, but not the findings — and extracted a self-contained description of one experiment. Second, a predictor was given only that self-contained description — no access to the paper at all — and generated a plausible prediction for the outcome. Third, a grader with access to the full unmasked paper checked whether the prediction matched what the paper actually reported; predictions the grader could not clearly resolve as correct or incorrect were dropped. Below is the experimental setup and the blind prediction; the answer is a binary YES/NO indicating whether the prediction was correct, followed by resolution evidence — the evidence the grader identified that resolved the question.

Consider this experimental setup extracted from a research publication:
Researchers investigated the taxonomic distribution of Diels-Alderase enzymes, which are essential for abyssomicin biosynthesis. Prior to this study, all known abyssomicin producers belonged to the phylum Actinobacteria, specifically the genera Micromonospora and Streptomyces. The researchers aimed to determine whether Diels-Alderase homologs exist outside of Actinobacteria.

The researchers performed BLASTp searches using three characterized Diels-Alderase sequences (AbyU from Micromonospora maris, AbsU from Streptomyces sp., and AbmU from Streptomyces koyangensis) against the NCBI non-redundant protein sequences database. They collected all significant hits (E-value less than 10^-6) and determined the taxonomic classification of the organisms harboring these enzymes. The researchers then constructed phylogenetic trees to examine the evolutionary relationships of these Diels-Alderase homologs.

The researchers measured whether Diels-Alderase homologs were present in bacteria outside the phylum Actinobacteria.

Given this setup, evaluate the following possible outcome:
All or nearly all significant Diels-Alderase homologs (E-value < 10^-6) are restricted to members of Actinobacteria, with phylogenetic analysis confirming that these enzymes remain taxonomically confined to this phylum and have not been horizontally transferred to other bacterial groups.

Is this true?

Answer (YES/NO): NO